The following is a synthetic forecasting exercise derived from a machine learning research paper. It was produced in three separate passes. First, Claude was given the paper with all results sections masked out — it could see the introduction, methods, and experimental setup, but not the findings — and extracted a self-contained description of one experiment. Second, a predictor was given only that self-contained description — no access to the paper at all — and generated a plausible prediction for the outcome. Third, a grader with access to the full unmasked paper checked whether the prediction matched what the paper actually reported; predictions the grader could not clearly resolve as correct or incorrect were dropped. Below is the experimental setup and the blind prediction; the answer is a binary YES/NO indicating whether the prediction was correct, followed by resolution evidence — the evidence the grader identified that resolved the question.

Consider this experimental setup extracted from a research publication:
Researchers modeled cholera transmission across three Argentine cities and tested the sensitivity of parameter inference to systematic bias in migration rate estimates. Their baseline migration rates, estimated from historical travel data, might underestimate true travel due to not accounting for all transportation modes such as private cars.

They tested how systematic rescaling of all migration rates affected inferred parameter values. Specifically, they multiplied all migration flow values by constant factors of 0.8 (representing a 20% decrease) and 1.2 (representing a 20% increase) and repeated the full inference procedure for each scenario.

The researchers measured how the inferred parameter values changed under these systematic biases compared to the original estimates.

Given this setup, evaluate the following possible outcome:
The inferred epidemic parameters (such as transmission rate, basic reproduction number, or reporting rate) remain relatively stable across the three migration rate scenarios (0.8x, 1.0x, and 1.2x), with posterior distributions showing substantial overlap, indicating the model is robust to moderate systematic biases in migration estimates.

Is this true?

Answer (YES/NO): NO